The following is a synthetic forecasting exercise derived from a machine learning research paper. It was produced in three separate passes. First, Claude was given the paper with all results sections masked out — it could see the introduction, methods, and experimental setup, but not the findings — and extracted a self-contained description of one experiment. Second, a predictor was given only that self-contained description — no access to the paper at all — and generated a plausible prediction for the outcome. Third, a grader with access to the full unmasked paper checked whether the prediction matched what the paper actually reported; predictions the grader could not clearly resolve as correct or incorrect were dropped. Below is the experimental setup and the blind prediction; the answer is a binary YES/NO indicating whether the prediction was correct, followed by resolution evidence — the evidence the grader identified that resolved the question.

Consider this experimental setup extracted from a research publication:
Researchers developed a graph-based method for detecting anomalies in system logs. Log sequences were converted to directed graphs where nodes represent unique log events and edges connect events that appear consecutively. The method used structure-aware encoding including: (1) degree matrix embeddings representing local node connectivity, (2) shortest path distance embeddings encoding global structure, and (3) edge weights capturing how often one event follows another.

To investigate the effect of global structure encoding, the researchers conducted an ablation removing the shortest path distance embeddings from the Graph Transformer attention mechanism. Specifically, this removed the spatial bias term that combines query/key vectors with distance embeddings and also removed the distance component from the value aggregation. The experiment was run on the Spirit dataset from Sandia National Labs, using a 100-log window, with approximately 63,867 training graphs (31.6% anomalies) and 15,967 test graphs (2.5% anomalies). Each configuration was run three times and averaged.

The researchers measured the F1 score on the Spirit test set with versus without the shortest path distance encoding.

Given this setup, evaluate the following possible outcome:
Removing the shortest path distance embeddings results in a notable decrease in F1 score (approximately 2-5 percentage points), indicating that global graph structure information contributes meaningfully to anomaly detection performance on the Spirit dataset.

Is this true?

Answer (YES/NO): NO